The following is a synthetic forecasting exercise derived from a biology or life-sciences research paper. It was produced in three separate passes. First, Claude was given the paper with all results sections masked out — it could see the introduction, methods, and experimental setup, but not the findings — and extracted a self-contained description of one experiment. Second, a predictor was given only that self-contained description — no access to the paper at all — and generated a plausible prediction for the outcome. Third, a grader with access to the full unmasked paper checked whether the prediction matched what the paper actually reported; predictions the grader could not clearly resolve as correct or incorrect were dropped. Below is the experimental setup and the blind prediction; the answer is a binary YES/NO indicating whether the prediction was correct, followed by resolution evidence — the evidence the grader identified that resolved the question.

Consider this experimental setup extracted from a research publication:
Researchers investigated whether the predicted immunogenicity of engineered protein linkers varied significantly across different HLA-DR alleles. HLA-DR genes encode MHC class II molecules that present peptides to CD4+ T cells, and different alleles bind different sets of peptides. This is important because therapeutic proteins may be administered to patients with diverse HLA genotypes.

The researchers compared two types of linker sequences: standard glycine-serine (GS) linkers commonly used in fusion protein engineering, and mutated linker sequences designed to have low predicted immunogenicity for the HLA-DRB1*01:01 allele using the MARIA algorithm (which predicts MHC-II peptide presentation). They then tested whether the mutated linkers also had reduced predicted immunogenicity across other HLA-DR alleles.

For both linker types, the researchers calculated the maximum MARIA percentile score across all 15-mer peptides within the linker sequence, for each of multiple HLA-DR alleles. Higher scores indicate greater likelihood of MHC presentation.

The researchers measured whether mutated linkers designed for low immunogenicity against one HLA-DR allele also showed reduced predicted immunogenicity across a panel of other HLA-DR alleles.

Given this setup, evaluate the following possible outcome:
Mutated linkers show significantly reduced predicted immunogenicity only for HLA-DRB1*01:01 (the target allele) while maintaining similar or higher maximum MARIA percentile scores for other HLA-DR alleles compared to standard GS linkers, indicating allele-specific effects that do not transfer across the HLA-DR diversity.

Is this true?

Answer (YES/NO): NO